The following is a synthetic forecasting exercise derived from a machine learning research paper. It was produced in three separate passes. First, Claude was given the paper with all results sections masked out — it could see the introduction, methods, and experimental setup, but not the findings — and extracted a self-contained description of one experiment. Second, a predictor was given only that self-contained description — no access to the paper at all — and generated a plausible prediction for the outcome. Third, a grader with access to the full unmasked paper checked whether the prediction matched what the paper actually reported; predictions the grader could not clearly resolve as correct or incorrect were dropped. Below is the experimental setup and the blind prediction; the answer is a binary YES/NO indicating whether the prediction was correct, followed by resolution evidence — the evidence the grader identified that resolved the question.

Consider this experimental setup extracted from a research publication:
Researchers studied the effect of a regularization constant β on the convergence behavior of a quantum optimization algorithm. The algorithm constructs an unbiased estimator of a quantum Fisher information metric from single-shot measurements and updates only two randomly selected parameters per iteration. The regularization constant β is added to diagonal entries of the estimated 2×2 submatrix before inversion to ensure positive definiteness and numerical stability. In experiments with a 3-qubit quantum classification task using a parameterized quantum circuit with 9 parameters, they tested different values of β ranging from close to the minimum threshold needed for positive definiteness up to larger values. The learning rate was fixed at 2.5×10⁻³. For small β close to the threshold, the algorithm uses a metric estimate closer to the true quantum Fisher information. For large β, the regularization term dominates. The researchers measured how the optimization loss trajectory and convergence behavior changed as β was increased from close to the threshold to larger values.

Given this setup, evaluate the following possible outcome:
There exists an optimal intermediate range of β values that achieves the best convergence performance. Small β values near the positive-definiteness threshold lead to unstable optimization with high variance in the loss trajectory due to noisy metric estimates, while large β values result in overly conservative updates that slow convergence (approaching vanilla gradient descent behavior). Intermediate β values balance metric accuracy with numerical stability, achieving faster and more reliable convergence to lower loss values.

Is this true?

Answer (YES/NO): NO